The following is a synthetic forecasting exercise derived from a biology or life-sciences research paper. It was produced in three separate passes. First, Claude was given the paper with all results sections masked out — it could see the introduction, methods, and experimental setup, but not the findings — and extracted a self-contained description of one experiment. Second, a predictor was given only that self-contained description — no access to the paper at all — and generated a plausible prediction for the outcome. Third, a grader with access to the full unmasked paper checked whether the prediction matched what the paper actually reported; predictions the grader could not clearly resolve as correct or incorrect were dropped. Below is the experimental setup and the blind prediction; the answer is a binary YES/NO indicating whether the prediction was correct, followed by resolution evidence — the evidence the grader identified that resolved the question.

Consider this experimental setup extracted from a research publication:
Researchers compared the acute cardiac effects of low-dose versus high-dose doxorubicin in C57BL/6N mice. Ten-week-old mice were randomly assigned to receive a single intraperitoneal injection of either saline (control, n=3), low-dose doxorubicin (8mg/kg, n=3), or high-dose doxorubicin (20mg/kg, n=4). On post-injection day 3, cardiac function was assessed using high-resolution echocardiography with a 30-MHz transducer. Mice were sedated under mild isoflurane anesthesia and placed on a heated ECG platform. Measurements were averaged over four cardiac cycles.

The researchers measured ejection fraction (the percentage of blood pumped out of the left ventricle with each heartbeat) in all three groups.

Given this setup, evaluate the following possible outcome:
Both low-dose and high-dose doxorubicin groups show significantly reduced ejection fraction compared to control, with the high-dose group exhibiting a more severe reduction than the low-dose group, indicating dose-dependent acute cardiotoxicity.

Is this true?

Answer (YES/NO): NO